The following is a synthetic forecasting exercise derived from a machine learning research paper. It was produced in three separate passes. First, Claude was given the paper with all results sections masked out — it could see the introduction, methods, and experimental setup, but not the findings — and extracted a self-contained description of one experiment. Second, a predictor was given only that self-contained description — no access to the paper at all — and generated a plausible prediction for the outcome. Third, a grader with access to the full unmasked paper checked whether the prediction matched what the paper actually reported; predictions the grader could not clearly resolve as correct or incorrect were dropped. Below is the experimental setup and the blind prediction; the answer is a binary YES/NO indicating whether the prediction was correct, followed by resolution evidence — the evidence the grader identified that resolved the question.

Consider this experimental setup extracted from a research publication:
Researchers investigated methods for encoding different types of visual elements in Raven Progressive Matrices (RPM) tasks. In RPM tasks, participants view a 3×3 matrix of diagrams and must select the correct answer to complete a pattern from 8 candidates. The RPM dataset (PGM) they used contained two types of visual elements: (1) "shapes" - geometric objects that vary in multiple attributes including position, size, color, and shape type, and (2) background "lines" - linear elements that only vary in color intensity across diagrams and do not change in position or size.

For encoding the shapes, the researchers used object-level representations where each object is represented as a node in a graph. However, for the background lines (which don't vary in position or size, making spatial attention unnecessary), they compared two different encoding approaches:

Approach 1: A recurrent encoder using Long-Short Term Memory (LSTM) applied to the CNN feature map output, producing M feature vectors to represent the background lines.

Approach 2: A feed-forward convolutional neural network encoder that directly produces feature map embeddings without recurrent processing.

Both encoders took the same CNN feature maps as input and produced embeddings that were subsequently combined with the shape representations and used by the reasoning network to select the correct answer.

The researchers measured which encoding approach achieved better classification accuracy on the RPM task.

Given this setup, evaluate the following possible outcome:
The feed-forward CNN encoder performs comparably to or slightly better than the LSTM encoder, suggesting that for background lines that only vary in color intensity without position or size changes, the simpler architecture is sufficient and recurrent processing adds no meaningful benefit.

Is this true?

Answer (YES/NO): YES